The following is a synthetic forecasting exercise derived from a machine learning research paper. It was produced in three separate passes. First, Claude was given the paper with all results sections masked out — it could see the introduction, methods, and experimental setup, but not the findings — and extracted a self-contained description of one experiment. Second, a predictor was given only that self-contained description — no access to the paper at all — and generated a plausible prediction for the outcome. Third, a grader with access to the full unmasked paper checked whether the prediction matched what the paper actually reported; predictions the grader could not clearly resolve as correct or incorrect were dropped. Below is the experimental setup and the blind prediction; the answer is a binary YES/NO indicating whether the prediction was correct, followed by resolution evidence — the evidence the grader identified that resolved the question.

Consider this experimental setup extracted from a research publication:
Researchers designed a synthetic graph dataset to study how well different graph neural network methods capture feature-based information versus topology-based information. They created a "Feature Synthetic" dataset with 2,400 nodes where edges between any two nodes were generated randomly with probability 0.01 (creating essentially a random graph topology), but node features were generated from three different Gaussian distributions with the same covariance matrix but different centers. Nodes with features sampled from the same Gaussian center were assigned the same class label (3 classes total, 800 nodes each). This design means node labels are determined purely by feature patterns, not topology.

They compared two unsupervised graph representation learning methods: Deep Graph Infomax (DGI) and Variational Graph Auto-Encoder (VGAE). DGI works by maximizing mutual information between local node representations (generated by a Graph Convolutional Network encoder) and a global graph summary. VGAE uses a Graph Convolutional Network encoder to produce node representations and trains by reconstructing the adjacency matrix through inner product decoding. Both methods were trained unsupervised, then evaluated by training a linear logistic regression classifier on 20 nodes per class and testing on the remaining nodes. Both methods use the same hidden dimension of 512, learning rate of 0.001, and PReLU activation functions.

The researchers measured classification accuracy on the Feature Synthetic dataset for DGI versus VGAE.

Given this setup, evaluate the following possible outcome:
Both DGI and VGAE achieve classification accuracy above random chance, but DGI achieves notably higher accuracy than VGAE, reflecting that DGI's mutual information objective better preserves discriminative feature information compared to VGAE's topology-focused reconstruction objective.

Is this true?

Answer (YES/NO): NO